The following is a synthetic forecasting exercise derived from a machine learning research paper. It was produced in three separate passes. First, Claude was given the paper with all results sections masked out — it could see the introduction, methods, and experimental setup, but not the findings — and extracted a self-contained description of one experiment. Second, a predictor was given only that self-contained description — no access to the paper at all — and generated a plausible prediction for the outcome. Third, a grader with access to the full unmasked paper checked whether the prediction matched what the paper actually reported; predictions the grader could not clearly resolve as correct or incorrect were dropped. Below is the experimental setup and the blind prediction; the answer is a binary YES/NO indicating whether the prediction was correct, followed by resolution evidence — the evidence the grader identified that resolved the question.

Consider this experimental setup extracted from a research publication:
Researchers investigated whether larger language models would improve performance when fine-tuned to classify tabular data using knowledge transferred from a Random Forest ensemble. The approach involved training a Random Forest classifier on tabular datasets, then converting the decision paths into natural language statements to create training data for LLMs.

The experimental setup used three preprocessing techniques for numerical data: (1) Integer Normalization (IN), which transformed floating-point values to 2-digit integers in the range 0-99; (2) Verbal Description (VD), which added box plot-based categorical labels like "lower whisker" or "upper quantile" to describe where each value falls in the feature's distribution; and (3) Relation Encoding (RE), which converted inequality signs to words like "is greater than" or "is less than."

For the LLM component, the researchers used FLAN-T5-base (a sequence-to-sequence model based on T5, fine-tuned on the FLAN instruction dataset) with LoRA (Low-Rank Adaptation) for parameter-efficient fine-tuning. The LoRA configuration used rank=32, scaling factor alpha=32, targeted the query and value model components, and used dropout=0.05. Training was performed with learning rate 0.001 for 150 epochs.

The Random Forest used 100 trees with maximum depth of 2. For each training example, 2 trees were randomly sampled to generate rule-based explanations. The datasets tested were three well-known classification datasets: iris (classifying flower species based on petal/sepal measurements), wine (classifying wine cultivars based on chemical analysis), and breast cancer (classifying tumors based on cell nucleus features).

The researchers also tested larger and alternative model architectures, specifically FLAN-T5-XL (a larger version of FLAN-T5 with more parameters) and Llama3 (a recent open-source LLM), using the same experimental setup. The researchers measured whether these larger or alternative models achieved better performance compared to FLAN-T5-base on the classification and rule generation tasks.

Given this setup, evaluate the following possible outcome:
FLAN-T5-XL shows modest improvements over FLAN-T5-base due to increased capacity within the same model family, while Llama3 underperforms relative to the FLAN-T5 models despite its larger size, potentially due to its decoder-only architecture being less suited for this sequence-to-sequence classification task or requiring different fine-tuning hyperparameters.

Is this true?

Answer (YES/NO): NO